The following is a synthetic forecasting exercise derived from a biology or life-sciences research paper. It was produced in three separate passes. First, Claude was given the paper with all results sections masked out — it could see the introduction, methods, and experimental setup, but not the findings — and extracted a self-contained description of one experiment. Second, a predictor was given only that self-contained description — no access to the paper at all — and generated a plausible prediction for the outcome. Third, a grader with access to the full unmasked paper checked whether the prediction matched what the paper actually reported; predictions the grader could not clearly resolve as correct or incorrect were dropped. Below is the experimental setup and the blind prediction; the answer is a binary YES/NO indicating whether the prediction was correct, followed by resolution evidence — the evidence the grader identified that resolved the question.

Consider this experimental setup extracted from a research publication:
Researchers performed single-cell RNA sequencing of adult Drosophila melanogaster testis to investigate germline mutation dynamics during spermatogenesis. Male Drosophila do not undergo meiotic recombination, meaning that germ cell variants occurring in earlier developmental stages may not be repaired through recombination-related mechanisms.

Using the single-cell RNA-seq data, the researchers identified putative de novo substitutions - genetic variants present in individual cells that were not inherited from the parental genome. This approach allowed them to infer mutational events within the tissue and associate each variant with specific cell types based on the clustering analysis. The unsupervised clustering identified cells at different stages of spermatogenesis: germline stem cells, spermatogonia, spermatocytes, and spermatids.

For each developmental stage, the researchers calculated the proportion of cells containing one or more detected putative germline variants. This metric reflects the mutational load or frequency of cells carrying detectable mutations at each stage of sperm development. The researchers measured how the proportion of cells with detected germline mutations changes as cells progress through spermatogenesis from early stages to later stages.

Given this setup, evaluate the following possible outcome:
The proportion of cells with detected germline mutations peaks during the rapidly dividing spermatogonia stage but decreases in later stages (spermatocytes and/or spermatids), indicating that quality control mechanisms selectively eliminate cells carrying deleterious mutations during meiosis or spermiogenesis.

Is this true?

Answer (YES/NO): NO